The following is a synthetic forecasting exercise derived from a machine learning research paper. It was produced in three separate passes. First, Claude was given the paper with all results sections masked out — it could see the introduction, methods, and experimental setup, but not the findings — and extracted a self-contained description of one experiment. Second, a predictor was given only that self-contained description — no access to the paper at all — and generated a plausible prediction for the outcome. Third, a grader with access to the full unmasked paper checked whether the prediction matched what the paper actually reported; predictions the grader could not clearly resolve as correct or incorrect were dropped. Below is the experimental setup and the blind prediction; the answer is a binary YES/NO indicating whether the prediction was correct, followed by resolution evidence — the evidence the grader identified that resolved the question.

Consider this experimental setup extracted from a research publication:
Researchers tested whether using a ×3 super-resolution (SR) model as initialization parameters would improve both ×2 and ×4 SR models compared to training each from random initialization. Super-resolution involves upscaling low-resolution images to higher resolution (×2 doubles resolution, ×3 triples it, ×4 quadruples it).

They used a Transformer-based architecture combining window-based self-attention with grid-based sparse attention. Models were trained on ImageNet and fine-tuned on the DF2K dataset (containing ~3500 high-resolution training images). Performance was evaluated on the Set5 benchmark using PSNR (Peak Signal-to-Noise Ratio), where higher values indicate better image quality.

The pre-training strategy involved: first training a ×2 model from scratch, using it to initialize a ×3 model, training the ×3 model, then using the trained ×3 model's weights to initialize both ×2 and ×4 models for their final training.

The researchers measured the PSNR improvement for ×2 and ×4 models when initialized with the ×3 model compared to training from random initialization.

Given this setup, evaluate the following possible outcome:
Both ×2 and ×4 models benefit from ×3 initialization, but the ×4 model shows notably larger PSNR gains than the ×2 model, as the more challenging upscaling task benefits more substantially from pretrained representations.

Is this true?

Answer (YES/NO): NO